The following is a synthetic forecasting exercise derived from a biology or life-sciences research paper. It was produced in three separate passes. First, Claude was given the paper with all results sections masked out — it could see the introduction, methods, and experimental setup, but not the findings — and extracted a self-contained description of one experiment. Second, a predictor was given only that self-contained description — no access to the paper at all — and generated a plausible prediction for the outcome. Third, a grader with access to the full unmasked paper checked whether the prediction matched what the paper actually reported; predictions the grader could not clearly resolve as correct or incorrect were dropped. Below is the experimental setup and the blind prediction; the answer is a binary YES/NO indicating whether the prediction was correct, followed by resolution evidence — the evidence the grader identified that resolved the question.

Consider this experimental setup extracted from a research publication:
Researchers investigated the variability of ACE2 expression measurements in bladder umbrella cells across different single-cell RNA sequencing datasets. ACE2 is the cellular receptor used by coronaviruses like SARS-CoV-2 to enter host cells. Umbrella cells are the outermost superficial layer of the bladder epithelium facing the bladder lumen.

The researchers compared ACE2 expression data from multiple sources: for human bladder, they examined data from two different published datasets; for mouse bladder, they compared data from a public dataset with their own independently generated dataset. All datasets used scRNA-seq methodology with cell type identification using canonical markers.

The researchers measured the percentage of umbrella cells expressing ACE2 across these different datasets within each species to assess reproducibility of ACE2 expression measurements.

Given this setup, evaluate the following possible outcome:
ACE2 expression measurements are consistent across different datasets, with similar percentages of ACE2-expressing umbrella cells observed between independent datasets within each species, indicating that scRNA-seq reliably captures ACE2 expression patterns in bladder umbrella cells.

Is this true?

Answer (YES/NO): NO